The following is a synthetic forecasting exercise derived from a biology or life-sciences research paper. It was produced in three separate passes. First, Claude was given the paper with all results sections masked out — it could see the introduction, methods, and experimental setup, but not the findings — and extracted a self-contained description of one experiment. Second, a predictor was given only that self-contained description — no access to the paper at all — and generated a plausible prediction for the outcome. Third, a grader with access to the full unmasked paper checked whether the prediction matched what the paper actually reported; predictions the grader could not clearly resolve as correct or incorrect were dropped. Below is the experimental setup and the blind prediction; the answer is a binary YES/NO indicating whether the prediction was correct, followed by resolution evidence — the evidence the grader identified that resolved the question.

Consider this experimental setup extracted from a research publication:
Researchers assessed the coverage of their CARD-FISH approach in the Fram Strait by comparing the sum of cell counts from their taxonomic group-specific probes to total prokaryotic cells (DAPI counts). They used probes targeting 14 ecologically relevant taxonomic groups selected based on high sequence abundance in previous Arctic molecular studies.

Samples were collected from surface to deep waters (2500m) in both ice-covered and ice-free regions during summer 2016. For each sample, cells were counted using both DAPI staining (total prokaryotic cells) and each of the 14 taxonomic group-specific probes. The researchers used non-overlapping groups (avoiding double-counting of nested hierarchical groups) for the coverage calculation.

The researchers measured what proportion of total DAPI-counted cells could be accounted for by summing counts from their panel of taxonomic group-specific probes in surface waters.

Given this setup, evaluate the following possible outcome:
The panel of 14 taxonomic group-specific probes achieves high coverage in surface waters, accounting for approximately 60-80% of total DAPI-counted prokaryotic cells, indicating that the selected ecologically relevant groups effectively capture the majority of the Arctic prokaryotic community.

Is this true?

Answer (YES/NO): YES